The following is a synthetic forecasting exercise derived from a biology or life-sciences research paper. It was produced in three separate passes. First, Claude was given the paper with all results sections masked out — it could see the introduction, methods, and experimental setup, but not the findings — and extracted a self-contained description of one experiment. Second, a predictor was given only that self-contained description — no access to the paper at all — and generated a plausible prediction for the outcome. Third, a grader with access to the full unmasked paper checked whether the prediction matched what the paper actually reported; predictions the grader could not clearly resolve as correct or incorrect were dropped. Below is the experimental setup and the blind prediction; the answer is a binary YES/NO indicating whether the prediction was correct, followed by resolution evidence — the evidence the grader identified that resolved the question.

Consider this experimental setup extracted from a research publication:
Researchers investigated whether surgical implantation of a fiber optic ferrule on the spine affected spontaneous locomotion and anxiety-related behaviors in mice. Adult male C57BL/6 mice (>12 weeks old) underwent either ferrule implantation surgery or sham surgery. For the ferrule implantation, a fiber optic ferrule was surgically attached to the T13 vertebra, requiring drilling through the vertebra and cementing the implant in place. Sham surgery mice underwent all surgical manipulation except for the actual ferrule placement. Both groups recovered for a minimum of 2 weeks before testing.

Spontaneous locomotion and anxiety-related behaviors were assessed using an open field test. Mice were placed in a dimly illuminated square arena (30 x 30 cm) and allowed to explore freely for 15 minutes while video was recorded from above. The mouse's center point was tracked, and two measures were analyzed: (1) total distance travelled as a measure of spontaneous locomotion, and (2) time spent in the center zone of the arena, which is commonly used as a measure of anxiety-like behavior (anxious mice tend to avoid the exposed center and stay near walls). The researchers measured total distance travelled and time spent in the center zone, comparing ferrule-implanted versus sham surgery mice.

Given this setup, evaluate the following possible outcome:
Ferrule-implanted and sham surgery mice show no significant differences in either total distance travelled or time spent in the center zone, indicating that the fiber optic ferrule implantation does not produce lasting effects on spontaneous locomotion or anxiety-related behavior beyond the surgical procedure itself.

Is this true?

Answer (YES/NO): YES